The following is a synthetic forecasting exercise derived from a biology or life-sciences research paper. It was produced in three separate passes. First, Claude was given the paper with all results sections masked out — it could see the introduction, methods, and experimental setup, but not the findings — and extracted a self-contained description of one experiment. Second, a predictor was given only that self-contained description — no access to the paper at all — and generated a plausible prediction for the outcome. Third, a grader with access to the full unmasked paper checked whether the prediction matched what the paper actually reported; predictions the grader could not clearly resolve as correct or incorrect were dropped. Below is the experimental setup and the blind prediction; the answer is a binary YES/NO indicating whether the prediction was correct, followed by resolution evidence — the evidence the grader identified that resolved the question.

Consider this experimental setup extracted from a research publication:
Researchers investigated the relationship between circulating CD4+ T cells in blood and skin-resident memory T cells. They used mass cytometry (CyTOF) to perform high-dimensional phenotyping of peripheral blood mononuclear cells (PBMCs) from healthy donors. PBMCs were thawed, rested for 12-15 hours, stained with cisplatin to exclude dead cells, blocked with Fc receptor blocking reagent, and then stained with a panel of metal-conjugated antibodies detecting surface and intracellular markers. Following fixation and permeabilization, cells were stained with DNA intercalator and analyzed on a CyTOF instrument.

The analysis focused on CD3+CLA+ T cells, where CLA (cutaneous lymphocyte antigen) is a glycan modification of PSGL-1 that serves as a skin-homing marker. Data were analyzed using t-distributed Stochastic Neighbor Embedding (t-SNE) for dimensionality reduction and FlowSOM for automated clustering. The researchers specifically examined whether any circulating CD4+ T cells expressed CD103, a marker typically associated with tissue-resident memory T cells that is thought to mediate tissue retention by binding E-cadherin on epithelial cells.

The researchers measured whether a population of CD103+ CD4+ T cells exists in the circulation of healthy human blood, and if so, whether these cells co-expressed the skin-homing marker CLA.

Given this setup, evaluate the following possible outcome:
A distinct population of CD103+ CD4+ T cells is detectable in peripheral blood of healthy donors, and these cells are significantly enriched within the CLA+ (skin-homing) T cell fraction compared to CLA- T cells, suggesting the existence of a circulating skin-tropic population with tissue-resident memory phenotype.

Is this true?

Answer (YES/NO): YES